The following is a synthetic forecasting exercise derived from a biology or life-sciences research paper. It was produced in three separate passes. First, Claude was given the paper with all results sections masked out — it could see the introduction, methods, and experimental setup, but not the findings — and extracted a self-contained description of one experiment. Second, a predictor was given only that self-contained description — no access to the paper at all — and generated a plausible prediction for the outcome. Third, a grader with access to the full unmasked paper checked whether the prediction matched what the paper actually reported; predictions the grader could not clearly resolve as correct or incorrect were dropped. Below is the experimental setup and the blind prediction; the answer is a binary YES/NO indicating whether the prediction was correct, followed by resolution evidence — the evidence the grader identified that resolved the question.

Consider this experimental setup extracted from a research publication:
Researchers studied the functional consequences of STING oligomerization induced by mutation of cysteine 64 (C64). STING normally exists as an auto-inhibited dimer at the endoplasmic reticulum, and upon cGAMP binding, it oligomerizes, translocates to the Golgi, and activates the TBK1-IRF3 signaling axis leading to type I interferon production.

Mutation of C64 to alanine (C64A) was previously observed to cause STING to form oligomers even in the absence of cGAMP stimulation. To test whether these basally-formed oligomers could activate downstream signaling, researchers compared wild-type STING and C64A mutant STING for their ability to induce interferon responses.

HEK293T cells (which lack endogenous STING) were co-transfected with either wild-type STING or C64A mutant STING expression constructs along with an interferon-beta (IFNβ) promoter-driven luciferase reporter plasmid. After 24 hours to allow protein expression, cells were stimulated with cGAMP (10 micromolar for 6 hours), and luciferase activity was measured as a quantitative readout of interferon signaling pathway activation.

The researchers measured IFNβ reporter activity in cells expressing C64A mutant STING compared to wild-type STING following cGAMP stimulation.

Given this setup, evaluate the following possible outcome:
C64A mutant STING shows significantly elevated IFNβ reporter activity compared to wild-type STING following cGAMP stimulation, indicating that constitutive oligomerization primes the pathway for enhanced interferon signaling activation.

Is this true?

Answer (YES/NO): NO